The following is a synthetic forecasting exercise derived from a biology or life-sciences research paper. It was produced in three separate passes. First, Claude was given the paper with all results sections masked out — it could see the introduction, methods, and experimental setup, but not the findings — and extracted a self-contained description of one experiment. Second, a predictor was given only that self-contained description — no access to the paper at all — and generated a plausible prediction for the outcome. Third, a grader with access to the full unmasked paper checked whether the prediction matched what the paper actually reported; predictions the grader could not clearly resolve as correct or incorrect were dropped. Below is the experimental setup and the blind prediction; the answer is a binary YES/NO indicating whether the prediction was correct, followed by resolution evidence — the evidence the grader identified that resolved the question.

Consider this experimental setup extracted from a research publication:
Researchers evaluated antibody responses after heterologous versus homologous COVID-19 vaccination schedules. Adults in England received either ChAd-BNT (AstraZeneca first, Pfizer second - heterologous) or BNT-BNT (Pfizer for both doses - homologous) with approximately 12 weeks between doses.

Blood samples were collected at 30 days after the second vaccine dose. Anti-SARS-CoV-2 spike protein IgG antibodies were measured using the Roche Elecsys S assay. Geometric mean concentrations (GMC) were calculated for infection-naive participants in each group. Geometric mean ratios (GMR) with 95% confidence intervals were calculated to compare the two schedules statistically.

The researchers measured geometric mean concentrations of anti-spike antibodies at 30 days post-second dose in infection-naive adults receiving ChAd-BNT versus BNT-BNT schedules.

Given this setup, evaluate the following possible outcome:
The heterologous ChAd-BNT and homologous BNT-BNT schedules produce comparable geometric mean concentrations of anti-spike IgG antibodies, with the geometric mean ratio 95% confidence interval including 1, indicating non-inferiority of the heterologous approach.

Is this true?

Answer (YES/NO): YES